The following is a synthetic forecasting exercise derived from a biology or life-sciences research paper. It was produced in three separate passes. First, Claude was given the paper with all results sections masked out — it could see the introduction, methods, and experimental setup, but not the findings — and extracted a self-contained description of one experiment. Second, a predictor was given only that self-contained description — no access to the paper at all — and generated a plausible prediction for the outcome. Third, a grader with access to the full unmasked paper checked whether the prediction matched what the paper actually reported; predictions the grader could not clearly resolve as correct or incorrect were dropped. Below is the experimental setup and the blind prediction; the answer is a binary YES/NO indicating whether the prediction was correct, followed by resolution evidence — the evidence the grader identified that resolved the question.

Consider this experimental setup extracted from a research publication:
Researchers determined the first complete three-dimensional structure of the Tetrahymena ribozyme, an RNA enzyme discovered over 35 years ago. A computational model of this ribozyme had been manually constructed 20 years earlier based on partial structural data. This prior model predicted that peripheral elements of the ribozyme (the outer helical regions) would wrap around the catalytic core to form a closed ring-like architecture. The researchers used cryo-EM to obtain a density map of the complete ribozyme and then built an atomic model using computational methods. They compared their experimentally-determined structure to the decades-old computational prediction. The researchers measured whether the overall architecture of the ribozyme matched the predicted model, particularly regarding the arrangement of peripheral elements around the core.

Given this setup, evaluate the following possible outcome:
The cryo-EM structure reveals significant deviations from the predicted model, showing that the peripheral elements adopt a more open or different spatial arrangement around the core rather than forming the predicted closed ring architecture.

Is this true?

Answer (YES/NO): NO